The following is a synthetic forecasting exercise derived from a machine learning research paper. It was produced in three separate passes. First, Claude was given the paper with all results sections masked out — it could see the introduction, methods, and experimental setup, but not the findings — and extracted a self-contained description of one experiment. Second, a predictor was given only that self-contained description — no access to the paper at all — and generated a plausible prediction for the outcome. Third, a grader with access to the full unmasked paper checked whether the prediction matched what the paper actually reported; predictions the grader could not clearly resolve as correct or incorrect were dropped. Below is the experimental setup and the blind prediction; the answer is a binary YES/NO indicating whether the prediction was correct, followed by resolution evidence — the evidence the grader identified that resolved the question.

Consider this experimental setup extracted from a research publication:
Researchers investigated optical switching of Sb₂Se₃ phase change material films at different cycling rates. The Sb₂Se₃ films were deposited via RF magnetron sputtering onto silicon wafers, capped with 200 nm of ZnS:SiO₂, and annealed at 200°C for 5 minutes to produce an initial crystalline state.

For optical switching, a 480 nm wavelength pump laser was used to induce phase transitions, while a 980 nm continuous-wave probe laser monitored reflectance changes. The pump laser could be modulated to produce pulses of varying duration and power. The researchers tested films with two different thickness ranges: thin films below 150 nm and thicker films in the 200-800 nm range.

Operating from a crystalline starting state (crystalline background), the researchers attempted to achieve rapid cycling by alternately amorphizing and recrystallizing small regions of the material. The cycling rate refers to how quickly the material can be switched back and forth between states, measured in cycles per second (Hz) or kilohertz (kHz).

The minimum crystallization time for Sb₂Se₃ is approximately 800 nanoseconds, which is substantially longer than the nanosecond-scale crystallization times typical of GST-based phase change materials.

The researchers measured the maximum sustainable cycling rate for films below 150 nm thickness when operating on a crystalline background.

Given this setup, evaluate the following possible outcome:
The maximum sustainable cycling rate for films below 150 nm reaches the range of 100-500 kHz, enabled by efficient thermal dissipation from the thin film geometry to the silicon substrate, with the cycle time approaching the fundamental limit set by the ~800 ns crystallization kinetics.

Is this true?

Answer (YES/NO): NO